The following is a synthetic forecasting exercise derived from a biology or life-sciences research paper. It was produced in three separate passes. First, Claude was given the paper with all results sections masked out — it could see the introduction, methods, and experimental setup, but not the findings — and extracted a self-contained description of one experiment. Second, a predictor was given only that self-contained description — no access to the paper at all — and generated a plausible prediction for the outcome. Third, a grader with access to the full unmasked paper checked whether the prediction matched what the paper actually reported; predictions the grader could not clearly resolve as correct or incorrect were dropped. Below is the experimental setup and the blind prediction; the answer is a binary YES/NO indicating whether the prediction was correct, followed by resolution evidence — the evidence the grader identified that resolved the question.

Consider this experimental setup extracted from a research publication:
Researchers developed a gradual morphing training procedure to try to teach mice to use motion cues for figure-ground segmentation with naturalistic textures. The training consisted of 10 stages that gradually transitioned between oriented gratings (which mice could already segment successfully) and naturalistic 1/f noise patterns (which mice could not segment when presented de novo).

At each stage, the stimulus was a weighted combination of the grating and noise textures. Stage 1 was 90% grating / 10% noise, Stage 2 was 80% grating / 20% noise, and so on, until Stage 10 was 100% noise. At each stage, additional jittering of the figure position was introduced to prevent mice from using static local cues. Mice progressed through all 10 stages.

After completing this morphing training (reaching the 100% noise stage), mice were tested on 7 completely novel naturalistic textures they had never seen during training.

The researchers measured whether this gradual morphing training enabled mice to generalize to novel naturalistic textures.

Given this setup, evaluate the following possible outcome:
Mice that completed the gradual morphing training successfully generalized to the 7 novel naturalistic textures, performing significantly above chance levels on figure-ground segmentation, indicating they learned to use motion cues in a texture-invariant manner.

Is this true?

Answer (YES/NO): NO